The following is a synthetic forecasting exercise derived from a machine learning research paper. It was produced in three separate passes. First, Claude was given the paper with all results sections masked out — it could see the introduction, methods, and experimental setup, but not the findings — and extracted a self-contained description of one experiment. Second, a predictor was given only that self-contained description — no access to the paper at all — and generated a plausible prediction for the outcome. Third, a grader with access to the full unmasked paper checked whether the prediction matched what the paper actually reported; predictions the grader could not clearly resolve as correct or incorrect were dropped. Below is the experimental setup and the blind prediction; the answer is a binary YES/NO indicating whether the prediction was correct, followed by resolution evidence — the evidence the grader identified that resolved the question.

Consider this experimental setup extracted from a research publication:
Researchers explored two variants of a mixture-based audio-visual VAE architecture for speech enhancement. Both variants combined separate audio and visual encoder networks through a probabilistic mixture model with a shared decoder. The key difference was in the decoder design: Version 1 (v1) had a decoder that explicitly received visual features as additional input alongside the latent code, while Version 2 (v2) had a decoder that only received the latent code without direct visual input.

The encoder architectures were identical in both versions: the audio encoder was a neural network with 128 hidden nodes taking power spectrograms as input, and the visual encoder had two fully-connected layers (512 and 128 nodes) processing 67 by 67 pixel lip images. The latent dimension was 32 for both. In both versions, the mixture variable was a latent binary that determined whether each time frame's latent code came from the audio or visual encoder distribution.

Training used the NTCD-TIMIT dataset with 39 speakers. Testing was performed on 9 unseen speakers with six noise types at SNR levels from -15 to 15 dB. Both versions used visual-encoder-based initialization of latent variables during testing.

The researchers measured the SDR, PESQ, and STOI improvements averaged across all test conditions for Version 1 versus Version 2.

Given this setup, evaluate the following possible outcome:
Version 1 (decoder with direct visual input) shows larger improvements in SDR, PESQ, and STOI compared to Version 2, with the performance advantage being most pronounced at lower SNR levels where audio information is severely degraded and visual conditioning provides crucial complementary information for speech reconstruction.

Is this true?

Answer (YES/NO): NO